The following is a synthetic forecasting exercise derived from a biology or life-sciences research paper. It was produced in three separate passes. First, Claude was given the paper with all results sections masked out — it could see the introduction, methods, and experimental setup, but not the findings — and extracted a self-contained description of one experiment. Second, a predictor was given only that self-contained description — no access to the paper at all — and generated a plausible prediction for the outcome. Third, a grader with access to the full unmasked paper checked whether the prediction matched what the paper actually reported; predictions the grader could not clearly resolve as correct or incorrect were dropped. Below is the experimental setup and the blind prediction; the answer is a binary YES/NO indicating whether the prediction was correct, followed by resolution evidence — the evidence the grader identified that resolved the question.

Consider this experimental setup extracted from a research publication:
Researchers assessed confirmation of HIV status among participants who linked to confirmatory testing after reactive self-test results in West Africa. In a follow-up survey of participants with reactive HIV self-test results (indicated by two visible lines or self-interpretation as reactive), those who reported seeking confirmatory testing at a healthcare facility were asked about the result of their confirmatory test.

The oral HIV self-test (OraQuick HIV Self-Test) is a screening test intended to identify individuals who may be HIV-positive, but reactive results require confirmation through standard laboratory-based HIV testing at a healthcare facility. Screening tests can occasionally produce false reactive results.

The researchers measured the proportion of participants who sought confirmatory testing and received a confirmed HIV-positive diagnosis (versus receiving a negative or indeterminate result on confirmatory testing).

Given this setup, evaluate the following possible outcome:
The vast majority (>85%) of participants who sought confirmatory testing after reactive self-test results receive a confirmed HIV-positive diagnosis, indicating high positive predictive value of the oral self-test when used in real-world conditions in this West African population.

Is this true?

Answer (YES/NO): NO